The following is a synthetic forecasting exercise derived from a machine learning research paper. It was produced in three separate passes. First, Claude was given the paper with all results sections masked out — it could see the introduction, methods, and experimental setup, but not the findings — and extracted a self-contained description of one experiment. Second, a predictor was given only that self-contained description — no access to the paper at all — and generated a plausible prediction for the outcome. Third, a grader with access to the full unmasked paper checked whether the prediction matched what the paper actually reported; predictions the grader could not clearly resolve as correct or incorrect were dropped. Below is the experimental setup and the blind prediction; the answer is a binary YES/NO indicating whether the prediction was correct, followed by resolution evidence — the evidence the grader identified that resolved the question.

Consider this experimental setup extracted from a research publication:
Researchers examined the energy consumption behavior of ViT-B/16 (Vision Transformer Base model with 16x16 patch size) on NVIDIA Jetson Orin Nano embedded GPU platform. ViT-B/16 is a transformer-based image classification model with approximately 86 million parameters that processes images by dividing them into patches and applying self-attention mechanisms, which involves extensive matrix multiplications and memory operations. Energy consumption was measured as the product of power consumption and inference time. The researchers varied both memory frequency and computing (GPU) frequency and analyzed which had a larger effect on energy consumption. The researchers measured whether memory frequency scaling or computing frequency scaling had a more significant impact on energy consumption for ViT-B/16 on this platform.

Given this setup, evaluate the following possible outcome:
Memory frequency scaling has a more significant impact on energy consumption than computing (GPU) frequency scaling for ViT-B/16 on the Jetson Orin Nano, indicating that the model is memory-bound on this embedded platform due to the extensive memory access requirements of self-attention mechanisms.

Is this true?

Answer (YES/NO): YES